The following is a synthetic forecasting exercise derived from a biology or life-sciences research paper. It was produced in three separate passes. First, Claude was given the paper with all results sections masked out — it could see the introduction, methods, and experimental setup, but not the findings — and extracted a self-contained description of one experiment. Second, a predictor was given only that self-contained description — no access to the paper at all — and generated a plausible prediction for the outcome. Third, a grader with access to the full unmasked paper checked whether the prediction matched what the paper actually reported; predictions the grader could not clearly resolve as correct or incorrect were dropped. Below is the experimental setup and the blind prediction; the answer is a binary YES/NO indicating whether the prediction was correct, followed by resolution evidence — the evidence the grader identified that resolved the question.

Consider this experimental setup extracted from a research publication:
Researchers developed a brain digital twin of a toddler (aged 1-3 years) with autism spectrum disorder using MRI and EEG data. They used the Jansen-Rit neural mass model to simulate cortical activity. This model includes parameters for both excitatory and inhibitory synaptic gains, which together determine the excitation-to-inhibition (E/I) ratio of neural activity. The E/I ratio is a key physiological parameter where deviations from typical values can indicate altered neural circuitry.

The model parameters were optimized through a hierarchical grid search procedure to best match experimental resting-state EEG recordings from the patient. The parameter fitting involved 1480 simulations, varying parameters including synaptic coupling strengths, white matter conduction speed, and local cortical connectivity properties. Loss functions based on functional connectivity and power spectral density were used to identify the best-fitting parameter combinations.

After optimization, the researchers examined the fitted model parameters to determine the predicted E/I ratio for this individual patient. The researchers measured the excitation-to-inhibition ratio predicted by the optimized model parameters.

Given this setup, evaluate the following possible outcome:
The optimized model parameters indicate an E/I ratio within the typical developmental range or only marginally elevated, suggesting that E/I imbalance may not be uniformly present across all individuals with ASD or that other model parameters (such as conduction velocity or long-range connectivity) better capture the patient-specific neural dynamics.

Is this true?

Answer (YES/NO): NO